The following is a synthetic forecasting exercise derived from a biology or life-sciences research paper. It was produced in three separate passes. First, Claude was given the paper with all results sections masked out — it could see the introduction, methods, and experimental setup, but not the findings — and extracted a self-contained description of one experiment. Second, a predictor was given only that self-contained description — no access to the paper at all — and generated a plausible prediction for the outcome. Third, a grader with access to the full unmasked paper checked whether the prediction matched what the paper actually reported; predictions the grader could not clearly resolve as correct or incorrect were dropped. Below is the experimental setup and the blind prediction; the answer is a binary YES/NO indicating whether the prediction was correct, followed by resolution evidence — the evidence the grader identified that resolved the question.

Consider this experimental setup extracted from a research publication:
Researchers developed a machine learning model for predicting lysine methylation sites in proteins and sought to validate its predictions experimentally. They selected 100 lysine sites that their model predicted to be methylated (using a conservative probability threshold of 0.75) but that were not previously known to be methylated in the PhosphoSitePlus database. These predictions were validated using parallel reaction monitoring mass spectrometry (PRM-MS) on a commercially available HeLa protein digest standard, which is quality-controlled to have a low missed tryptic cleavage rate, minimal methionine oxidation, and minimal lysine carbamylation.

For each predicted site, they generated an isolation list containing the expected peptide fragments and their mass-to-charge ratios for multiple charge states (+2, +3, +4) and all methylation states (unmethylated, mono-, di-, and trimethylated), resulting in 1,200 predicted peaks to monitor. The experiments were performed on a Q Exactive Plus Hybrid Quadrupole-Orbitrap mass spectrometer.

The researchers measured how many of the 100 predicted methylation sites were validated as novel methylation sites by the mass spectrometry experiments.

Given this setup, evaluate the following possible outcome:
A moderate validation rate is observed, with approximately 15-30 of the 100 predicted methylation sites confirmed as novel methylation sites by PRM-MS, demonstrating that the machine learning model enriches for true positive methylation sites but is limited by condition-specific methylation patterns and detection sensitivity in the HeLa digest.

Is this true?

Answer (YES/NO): NO